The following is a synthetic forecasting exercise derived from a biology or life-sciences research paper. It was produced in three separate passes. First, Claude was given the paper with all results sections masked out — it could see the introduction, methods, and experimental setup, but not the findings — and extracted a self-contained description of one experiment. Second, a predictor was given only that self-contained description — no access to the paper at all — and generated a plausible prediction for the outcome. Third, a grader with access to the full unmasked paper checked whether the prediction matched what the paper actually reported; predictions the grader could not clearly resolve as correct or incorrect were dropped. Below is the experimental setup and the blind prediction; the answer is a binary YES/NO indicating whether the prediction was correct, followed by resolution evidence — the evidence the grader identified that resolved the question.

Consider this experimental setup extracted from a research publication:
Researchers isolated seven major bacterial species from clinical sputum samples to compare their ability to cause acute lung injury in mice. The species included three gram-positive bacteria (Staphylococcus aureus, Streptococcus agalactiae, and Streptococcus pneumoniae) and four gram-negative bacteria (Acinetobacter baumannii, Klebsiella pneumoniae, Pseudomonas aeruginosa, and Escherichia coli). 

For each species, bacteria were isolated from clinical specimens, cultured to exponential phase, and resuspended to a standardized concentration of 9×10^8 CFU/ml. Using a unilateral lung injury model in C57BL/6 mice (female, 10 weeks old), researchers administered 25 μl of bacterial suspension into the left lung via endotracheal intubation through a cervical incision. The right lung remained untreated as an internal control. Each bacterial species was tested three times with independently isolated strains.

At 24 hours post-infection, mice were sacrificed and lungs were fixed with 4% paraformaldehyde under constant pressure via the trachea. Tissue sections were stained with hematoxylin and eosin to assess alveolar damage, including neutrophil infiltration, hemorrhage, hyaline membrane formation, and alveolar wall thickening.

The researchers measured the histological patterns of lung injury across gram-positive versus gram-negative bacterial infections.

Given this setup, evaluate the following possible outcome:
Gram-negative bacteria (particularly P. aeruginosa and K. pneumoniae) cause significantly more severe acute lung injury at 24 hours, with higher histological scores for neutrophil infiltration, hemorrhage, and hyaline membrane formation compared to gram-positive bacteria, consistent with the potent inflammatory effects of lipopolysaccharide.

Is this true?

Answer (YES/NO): NO